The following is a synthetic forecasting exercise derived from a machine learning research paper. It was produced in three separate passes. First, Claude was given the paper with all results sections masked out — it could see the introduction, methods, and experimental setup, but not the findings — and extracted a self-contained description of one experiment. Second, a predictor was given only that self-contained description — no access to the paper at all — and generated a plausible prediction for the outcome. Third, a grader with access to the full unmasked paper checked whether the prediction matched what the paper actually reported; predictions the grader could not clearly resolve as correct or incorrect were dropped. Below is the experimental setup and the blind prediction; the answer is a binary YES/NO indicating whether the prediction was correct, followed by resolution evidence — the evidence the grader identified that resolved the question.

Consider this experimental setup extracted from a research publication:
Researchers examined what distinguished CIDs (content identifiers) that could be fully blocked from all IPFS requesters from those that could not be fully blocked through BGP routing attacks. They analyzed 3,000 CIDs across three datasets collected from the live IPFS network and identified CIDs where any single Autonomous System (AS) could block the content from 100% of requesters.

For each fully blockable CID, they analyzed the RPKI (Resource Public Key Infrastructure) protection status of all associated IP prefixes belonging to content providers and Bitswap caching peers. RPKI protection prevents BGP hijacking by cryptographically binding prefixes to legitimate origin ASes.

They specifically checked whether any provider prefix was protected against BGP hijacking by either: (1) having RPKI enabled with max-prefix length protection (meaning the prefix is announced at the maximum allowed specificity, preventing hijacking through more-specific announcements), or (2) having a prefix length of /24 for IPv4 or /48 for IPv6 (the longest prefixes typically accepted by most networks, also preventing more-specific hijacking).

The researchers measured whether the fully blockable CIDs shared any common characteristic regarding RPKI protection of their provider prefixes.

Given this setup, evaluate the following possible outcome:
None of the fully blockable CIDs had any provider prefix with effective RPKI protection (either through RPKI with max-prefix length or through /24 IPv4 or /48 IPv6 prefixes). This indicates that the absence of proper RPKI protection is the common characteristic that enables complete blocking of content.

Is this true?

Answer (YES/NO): YES